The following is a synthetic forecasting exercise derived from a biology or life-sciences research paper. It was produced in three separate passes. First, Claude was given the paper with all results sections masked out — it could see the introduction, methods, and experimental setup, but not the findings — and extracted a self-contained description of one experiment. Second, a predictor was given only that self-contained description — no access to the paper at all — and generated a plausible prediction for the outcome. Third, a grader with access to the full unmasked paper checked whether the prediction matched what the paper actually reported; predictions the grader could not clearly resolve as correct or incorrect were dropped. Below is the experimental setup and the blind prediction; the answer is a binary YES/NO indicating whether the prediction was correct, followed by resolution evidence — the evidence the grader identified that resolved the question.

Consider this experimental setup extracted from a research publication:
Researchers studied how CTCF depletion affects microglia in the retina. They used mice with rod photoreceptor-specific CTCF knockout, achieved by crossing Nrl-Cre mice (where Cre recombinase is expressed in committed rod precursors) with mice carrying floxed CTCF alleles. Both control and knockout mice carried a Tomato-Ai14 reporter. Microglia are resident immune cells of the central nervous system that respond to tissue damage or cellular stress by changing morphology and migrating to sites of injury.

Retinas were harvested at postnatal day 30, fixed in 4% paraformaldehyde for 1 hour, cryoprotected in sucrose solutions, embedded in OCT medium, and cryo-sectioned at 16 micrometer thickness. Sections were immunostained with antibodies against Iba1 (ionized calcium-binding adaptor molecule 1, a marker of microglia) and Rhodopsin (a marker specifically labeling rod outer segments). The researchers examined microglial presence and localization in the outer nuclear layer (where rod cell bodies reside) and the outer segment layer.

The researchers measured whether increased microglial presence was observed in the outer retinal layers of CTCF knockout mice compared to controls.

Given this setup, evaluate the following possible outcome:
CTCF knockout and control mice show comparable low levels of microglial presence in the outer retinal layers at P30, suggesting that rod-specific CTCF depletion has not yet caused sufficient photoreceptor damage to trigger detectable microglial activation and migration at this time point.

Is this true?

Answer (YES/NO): YES